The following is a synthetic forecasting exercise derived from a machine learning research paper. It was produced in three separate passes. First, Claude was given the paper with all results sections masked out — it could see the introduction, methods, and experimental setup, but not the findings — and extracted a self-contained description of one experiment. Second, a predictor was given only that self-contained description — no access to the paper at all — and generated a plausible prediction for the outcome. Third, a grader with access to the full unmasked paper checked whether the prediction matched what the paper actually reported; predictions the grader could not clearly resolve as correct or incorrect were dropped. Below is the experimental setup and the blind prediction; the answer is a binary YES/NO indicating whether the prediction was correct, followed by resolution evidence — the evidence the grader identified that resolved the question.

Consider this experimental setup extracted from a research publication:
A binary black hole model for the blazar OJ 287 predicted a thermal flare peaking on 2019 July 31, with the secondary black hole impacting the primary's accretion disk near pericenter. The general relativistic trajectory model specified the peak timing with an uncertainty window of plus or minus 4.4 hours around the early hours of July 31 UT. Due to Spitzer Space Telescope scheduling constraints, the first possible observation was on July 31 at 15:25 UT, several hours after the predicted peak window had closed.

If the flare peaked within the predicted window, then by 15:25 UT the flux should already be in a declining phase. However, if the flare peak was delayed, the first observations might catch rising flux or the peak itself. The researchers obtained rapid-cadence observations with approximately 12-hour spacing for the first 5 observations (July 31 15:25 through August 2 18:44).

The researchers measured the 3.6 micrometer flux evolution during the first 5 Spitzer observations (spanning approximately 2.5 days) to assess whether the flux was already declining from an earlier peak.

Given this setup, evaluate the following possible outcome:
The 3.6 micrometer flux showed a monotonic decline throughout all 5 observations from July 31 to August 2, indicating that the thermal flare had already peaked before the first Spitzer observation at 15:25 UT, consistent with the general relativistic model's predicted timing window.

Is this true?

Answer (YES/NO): NO